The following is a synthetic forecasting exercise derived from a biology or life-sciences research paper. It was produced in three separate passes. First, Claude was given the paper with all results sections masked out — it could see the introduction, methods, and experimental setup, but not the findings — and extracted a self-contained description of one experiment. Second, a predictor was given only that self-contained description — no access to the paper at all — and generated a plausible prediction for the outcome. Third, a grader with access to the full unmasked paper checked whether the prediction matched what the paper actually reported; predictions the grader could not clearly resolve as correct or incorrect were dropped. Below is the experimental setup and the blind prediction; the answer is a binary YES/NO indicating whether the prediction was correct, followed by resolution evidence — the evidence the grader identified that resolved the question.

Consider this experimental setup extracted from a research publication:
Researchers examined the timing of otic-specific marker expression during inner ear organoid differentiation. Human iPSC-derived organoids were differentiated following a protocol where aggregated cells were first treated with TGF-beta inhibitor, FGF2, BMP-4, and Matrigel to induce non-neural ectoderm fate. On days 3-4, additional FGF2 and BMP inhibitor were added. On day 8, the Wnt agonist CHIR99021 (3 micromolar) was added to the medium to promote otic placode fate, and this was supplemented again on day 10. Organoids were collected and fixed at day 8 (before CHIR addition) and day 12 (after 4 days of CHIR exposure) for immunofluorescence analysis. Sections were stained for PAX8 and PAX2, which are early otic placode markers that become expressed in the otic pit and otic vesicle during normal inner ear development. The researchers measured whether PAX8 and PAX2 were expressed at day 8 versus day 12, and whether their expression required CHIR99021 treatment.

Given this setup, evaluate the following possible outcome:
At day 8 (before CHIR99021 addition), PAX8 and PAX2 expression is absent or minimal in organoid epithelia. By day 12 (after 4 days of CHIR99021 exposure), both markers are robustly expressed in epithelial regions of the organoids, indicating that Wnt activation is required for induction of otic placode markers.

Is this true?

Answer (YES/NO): NO